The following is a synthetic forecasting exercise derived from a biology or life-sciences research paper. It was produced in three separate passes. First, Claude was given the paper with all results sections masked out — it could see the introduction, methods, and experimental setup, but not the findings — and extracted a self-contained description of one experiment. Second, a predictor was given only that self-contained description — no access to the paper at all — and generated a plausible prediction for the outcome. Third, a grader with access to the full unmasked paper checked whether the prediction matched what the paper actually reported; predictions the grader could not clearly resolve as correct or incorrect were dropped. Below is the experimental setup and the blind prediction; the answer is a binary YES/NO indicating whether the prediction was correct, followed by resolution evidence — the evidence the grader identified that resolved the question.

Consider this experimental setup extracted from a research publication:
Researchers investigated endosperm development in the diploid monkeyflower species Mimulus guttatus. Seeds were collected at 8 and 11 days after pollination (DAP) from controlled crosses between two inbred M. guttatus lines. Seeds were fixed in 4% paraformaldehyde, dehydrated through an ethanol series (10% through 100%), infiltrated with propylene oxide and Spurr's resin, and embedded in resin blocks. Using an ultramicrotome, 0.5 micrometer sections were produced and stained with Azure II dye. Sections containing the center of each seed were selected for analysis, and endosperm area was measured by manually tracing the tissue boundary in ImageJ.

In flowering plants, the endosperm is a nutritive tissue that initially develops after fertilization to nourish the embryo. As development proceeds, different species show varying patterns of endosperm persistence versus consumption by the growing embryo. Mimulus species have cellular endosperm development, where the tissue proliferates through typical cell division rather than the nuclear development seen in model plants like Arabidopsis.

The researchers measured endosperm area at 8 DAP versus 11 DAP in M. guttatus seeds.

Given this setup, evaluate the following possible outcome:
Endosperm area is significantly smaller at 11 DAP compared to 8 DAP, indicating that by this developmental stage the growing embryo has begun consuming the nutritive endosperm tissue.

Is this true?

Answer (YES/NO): NO